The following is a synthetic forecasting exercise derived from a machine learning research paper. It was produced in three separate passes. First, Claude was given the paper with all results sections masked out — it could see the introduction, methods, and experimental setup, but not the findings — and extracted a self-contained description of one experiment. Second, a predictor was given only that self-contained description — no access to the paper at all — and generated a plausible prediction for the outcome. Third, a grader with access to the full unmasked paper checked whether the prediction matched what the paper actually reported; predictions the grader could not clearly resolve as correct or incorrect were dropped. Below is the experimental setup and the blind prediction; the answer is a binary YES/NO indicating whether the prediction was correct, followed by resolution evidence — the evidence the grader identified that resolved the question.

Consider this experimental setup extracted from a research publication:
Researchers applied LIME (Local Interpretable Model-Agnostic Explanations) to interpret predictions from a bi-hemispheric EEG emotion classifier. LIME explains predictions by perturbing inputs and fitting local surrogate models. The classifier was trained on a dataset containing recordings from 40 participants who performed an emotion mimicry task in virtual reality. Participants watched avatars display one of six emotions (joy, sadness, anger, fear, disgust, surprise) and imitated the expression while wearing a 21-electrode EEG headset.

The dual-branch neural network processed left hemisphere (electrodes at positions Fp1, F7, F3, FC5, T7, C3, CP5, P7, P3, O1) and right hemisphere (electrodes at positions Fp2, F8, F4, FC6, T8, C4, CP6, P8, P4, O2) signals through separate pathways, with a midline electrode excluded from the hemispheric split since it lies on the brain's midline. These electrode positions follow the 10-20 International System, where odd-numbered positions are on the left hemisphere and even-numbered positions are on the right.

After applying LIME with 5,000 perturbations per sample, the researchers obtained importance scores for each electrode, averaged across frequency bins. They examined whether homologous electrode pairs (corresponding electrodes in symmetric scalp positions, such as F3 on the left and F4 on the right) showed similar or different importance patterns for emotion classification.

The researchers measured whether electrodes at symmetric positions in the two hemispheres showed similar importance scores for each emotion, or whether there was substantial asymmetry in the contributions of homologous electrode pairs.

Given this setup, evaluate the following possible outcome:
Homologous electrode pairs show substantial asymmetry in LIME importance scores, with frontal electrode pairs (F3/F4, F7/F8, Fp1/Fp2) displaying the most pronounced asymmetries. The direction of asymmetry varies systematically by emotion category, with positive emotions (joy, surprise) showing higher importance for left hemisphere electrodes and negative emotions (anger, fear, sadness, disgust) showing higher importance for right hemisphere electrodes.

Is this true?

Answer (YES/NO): NO